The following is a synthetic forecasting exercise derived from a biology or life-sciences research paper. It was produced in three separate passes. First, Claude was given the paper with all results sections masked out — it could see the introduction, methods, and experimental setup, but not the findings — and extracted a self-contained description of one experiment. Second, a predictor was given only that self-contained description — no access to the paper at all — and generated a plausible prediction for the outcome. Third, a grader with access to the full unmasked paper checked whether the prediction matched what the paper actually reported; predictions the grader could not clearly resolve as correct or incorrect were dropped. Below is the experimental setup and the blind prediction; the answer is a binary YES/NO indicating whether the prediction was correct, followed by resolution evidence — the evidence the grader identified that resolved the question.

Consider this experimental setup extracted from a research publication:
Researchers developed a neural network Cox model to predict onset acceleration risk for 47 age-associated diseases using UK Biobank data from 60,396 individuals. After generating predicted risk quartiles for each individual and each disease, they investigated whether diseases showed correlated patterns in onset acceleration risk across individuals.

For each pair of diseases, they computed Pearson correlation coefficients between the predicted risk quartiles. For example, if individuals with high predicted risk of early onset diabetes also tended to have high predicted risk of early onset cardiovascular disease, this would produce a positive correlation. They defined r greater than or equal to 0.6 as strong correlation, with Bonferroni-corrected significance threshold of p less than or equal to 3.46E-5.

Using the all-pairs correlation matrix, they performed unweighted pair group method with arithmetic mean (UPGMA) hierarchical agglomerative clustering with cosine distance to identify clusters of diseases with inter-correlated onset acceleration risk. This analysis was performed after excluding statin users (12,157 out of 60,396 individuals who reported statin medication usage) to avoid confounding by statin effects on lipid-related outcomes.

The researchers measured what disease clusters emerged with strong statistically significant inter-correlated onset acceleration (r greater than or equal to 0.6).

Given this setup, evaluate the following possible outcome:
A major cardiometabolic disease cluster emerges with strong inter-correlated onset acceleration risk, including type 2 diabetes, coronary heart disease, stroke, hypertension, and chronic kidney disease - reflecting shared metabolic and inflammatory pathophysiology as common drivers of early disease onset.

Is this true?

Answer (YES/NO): NO